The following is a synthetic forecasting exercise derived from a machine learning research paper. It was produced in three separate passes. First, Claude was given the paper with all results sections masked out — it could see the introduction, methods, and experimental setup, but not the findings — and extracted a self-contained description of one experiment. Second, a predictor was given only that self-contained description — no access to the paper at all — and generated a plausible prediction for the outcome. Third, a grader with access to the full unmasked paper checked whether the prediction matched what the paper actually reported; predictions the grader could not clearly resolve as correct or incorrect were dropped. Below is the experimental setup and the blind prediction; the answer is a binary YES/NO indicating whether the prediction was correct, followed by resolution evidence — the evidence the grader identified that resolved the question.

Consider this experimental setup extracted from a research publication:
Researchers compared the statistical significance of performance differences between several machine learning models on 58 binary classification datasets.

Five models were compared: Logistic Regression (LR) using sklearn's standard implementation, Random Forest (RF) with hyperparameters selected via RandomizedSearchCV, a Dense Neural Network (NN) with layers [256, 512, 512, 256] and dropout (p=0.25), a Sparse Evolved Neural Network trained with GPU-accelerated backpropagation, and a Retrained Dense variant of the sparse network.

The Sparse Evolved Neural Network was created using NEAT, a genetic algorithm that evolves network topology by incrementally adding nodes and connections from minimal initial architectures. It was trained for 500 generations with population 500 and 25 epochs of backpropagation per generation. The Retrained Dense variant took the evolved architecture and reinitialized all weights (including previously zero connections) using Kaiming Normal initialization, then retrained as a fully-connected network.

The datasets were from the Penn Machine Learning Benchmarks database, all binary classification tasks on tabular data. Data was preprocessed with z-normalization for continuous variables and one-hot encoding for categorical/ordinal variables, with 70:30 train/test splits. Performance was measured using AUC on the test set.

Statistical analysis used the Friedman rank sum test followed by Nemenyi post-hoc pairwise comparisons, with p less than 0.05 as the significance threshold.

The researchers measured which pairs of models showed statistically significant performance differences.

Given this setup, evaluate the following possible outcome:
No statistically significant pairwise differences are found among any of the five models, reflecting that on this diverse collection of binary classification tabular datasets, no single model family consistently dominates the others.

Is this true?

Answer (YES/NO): NO